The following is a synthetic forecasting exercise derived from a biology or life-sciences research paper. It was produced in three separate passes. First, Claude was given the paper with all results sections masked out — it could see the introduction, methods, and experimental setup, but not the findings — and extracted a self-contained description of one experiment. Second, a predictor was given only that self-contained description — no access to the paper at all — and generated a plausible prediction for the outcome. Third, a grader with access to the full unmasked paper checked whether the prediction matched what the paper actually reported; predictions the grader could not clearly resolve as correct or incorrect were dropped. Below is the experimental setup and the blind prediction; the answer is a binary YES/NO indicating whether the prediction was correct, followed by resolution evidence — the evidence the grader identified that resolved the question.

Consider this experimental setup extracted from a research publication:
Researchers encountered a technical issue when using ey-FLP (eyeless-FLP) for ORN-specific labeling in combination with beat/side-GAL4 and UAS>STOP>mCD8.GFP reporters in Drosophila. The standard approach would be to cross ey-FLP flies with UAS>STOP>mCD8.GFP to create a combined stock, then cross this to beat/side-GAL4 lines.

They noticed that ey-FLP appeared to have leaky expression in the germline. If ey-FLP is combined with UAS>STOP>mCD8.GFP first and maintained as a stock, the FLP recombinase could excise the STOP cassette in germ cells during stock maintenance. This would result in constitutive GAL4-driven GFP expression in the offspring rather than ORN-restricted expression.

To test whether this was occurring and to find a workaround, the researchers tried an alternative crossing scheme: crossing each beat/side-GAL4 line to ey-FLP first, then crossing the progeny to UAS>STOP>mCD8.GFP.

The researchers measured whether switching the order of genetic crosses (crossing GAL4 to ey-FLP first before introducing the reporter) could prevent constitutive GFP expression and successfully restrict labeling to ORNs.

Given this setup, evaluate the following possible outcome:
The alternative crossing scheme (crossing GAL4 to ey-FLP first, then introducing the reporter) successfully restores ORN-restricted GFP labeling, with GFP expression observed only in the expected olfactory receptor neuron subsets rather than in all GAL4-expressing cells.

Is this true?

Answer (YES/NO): YES